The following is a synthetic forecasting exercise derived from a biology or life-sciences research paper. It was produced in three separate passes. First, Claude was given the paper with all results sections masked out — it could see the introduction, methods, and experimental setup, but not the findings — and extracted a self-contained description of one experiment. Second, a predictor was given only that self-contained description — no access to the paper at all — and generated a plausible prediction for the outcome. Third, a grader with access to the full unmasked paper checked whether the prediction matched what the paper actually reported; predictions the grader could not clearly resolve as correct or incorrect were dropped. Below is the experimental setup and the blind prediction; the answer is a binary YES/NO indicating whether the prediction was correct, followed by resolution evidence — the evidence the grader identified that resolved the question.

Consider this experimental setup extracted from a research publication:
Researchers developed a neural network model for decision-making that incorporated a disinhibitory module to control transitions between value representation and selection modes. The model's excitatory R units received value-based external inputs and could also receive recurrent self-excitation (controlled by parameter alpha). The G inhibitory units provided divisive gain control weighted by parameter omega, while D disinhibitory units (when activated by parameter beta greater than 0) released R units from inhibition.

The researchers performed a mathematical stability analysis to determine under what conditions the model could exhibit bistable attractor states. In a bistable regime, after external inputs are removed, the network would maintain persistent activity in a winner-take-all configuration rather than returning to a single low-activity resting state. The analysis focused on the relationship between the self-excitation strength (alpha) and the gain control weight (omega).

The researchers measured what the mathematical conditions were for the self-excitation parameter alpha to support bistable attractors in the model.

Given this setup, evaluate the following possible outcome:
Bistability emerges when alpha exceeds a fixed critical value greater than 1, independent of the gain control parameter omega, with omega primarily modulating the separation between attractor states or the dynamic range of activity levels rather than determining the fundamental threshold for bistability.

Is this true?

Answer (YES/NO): NO